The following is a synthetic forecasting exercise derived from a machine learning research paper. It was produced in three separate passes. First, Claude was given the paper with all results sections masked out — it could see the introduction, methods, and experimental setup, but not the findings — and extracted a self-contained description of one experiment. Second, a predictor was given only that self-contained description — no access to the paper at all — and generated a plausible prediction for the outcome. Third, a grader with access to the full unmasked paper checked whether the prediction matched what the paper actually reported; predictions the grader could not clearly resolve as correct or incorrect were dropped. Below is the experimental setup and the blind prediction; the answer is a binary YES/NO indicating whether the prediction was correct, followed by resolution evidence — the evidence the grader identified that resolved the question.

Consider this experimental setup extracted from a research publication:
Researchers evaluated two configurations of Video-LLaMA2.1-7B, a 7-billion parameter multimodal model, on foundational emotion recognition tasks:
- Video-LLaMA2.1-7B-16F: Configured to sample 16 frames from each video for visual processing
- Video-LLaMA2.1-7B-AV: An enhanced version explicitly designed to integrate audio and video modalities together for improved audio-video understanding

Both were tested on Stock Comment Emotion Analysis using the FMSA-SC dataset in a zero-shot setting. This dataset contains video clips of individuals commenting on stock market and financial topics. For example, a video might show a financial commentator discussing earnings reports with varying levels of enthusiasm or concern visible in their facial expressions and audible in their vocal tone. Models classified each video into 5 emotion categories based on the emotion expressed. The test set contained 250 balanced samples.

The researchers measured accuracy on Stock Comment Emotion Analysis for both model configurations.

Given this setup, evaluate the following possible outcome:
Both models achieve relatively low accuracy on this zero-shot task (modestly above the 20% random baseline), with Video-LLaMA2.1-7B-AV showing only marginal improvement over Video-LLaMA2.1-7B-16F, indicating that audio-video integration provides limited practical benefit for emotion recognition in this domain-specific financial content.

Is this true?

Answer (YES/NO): NO